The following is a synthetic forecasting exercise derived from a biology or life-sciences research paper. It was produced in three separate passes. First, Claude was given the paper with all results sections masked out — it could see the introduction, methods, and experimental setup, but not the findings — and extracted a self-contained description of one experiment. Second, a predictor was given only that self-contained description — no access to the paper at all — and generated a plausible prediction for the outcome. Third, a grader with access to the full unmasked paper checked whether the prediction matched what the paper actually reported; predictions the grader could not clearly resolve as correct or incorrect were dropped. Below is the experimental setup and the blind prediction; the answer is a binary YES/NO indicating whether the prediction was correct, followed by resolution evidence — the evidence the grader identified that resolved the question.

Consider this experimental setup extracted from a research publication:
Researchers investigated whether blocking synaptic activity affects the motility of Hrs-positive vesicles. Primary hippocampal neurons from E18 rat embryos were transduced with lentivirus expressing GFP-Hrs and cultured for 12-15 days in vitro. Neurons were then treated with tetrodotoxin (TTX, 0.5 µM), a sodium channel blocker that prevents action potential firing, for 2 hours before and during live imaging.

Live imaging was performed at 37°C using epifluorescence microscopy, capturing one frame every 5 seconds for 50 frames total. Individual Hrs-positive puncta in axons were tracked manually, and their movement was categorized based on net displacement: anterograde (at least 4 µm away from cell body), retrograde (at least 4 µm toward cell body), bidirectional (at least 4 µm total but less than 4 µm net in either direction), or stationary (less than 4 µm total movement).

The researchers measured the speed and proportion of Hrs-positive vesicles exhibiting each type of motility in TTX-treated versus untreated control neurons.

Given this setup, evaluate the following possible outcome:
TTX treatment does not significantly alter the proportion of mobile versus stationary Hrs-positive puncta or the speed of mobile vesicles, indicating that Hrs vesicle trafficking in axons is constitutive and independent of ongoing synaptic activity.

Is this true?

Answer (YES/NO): NO